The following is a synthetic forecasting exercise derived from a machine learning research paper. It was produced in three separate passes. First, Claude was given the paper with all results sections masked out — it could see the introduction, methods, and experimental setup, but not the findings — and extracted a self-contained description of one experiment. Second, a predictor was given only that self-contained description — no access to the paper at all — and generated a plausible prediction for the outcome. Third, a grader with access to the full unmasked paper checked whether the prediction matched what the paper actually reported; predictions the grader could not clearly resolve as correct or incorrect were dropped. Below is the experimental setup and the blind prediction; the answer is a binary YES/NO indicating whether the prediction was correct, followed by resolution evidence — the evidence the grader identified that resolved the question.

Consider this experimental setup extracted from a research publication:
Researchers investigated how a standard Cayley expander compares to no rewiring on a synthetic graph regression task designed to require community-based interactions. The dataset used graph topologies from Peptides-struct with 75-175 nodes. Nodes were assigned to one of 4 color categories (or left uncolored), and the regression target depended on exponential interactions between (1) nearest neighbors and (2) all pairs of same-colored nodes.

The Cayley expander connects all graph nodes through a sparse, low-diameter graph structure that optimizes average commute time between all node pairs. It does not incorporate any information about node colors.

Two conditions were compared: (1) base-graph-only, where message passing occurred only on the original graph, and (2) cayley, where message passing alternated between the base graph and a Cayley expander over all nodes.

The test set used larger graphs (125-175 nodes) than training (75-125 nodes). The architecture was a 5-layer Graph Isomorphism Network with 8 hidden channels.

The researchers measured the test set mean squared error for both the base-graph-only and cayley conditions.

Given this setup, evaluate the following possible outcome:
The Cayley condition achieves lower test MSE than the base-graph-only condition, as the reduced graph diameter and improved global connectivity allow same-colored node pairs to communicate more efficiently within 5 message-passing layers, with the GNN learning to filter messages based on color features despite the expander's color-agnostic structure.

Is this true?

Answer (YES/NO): YES